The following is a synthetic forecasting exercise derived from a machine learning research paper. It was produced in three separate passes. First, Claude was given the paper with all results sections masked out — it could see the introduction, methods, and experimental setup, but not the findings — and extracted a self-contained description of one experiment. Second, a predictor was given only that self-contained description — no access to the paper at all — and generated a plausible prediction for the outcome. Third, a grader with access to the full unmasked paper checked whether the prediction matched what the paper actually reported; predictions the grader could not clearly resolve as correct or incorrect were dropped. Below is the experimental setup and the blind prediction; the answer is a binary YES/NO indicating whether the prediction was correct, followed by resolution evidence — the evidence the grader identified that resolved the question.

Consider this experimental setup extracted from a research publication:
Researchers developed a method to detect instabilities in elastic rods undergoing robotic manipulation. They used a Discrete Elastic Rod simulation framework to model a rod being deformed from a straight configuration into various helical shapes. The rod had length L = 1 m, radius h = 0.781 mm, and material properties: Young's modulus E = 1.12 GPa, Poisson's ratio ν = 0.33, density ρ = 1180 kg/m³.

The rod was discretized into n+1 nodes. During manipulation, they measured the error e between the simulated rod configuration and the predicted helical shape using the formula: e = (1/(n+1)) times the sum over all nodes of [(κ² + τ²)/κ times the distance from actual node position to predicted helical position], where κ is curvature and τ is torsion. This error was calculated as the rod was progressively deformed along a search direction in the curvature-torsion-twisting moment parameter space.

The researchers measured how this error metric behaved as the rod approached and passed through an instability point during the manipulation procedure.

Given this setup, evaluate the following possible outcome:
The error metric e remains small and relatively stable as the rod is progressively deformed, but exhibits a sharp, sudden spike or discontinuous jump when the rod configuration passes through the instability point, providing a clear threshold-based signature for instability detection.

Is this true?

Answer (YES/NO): YES